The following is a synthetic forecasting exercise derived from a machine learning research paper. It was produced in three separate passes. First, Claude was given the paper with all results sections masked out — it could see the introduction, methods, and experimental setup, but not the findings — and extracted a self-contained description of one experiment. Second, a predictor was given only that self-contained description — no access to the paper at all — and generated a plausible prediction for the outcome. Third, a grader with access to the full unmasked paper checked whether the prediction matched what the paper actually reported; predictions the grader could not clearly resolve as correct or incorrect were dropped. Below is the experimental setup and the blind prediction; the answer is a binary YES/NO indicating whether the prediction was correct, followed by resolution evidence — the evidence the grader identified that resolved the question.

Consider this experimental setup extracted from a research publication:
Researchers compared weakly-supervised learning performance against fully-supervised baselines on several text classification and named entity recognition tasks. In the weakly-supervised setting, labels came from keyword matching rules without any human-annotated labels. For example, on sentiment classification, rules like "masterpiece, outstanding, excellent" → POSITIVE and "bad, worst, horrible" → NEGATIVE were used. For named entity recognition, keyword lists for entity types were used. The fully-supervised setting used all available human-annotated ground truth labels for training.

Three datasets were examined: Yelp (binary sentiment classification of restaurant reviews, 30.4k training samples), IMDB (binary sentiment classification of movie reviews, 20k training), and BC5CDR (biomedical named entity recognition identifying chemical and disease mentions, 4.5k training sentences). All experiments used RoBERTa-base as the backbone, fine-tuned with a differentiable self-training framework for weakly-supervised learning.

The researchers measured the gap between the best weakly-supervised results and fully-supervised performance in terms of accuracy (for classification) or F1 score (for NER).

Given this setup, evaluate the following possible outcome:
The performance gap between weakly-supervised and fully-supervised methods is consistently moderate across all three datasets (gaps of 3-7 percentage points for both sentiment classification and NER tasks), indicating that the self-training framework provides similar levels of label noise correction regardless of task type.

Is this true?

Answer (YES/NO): NO